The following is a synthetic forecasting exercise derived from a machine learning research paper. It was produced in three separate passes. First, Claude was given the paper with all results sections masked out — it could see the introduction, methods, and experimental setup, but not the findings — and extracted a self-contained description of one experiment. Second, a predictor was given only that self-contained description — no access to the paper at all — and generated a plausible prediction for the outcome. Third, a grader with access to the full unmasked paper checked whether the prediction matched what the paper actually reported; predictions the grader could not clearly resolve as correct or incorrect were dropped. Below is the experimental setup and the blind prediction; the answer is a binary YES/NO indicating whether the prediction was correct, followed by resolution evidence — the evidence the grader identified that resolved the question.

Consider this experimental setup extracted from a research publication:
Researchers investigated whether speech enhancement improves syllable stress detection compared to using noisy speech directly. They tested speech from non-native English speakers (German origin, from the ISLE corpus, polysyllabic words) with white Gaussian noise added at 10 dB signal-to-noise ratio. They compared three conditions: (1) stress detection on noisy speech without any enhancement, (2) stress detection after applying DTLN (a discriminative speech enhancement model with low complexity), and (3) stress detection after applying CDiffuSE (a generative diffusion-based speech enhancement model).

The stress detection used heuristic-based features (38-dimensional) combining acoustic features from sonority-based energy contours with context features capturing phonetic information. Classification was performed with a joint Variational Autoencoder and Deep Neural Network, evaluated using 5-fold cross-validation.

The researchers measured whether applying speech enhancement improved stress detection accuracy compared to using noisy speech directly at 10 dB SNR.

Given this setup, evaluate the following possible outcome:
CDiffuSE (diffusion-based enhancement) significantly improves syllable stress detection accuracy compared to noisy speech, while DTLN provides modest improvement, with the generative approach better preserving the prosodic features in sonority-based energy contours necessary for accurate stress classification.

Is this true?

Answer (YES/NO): NO